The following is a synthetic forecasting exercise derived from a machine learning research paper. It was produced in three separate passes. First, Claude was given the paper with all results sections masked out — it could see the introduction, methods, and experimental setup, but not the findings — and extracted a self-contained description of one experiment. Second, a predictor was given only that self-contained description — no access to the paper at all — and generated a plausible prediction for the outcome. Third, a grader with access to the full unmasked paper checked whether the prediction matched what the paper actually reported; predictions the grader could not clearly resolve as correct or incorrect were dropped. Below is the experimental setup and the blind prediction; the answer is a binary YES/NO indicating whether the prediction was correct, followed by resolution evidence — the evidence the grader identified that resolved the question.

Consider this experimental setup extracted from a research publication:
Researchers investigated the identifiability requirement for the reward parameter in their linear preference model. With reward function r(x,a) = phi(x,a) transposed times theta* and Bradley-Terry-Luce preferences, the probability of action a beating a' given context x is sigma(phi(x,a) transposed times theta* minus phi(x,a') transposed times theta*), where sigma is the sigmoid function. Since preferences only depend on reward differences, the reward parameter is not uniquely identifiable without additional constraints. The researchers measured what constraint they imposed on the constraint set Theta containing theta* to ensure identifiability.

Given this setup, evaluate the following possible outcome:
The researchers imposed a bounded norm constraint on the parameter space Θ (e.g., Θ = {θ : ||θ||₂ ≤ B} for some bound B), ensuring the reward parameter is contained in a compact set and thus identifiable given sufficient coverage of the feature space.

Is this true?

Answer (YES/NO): NO